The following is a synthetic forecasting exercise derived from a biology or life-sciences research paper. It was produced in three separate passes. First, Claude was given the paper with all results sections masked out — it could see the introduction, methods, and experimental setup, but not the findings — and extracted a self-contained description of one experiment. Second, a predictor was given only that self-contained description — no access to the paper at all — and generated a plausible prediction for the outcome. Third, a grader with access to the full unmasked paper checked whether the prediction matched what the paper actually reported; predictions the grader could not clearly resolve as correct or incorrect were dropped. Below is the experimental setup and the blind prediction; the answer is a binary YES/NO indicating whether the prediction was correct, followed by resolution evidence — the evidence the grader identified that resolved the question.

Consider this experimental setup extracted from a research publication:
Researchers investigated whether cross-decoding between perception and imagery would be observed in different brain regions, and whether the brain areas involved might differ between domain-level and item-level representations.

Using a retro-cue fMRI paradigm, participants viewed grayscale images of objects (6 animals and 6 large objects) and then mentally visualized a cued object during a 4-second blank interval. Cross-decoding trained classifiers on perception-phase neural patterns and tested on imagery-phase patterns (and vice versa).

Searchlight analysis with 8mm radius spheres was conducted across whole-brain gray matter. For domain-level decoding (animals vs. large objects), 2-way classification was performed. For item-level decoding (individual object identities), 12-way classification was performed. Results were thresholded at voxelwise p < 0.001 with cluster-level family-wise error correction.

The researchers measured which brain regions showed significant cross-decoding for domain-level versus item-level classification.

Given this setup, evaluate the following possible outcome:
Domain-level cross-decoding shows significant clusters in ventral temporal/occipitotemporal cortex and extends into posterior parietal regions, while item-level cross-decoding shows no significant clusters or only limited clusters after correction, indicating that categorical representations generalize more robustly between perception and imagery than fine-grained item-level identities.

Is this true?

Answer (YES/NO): NO